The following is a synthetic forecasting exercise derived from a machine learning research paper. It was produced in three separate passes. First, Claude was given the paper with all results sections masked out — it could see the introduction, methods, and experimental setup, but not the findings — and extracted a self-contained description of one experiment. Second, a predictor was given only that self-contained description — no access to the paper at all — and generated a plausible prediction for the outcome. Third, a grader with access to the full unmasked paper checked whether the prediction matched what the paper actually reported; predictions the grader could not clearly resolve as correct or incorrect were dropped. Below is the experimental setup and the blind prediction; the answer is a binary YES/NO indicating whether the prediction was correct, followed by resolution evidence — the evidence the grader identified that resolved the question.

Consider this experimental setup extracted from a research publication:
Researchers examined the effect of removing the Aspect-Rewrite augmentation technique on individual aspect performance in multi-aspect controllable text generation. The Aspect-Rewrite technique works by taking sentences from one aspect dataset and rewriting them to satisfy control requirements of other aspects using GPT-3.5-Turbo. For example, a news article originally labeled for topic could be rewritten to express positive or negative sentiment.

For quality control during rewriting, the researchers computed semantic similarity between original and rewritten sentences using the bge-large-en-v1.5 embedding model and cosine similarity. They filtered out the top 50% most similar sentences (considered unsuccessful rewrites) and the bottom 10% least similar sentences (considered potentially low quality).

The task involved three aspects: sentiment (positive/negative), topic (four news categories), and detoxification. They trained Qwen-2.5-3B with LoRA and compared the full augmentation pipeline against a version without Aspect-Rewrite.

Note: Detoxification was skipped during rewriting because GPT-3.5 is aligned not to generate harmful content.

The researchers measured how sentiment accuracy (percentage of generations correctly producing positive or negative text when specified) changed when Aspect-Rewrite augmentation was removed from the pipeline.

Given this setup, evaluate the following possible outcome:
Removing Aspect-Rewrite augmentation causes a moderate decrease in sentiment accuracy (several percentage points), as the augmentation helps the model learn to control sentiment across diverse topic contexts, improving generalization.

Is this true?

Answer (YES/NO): NO